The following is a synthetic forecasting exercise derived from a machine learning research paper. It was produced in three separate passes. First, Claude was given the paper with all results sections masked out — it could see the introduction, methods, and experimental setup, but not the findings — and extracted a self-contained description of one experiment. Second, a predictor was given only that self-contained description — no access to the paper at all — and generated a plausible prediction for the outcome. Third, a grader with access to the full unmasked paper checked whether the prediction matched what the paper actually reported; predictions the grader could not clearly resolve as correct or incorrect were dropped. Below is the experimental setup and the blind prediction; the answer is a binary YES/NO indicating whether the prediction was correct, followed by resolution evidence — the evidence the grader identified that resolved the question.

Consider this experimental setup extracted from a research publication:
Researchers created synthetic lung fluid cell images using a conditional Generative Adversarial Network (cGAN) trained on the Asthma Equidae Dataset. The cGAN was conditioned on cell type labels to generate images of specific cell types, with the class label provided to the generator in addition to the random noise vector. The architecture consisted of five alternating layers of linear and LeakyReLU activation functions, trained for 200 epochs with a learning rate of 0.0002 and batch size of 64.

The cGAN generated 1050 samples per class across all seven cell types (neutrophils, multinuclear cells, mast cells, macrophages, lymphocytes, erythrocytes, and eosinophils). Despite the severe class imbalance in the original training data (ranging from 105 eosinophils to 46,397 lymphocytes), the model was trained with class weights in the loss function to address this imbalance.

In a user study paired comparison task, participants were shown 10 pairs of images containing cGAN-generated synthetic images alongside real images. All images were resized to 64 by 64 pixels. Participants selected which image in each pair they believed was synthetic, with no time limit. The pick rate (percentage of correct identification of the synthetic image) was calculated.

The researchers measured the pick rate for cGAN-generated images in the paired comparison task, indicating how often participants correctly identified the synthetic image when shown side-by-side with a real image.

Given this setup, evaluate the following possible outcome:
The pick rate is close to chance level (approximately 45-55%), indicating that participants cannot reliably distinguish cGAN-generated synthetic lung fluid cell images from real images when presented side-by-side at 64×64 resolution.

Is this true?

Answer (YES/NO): NO